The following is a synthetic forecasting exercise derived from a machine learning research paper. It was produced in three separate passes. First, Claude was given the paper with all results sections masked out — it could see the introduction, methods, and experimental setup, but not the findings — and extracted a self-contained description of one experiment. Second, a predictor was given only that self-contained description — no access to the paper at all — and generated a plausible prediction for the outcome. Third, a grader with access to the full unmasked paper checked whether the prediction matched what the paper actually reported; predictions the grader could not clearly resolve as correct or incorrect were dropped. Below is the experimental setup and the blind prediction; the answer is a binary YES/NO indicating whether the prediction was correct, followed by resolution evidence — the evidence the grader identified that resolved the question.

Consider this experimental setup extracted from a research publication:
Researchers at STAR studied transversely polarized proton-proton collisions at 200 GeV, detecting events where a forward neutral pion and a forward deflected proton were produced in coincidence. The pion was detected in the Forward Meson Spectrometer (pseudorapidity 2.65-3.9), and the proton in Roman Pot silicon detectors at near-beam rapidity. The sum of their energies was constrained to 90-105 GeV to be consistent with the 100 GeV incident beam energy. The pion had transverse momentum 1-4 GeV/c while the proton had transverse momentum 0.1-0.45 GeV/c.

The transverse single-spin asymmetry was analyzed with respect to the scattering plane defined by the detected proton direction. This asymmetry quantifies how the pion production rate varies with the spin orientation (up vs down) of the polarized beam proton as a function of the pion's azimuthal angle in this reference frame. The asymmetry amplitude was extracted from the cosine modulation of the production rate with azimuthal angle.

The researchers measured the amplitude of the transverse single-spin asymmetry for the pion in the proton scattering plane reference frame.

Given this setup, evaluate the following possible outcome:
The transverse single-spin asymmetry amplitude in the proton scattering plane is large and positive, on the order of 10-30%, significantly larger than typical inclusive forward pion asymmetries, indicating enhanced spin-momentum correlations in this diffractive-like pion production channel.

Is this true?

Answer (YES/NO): NO